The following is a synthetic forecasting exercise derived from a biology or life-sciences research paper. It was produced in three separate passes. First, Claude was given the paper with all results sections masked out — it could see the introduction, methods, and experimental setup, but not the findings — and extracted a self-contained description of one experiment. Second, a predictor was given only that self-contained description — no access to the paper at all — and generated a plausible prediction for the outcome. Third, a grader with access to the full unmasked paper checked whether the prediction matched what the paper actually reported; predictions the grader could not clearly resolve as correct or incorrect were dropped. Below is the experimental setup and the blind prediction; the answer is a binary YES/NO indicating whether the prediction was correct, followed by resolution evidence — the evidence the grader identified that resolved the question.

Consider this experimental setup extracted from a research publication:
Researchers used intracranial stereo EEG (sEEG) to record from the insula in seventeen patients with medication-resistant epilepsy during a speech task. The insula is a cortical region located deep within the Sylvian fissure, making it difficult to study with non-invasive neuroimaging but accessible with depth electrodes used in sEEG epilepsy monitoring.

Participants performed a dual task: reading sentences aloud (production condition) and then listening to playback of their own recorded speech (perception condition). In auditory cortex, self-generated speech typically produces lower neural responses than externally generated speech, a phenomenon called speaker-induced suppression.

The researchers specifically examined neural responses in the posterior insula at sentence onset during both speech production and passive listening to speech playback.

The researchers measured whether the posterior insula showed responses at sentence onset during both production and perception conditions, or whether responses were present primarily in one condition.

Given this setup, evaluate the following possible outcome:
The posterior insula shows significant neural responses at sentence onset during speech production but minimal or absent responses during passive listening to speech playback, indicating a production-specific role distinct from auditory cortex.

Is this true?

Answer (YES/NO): NO